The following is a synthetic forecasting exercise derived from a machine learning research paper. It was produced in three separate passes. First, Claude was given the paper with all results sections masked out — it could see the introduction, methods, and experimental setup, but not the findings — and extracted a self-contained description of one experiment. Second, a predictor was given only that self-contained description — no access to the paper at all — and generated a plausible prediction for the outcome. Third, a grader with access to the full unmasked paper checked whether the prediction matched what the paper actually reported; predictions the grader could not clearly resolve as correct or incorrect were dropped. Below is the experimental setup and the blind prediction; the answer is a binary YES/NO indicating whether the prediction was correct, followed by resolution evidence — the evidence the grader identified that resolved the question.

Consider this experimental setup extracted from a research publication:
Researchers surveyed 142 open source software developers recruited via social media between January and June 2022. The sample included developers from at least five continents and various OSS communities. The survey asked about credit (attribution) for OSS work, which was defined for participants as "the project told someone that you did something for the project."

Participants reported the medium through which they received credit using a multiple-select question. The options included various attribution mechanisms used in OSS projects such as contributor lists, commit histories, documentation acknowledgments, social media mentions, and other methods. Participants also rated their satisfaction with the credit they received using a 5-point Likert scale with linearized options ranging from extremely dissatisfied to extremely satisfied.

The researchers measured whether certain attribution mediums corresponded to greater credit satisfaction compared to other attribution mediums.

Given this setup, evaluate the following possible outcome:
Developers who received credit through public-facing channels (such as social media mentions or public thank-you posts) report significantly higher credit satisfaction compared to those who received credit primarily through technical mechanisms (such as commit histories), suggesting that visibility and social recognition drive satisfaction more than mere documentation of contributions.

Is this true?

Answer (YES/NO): NO